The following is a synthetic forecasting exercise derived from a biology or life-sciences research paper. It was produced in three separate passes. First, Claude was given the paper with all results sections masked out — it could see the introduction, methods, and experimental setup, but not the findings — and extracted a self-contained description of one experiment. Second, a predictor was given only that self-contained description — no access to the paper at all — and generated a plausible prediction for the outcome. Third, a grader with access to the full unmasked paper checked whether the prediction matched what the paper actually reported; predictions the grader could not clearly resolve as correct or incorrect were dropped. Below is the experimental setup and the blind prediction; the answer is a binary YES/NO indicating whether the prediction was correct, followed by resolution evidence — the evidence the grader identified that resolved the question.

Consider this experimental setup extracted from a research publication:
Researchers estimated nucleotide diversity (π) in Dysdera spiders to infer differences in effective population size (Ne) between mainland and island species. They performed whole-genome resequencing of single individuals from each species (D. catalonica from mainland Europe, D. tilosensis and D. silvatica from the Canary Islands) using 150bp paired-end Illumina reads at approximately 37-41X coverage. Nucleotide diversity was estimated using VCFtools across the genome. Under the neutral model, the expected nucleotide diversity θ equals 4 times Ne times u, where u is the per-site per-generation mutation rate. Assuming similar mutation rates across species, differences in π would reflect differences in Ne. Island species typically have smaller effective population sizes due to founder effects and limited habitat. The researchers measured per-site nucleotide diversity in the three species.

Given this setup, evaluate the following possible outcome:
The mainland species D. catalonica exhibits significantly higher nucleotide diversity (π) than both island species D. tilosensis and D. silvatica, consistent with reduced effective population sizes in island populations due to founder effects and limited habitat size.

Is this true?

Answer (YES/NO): NO